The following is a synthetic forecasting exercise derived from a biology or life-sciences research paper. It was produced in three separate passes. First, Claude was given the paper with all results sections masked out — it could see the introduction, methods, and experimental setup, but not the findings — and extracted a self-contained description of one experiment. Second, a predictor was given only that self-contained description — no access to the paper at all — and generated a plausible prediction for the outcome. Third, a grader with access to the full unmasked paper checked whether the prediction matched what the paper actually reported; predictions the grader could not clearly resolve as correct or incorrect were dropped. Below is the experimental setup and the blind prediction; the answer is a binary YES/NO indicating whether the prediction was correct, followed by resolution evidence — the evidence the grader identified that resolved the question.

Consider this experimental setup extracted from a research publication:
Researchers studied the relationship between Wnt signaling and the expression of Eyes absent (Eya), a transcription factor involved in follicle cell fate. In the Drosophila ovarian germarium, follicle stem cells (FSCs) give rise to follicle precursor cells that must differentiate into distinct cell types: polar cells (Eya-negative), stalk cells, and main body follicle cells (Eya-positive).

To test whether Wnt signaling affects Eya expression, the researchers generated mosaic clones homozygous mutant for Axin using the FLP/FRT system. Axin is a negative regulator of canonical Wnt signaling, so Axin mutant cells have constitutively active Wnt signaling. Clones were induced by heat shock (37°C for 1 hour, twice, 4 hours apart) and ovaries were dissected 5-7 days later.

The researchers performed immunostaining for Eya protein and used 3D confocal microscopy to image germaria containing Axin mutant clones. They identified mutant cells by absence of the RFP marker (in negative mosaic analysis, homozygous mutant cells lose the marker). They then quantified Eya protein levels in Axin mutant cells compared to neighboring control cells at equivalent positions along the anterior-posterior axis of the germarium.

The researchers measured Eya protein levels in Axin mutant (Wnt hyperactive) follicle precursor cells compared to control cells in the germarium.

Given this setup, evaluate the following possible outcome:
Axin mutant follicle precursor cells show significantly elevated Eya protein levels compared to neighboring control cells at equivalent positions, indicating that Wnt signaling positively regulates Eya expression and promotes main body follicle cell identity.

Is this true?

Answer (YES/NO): NO